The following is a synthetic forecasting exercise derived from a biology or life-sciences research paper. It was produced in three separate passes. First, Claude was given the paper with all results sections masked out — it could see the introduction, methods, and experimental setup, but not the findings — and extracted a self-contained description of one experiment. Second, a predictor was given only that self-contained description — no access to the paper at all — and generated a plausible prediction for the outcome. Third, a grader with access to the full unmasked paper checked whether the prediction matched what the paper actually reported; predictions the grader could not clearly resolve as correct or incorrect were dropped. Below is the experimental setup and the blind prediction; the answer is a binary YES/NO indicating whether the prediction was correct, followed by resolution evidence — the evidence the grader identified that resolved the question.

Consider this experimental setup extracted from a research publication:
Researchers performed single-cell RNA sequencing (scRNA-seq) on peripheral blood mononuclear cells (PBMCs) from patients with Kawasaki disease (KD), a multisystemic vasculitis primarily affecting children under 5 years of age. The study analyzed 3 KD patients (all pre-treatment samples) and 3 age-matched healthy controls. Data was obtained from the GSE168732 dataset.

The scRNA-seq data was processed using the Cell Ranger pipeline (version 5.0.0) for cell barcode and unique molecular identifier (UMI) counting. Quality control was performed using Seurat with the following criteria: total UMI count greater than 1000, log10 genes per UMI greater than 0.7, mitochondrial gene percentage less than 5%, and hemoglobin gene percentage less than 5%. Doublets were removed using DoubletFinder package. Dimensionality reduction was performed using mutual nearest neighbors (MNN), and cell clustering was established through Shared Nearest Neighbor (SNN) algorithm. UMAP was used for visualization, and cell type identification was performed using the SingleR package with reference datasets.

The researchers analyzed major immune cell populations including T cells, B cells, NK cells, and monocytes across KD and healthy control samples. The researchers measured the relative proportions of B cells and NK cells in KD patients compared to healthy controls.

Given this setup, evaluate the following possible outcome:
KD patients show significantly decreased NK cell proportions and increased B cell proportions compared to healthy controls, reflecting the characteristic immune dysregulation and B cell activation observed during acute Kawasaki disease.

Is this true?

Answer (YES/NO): YES